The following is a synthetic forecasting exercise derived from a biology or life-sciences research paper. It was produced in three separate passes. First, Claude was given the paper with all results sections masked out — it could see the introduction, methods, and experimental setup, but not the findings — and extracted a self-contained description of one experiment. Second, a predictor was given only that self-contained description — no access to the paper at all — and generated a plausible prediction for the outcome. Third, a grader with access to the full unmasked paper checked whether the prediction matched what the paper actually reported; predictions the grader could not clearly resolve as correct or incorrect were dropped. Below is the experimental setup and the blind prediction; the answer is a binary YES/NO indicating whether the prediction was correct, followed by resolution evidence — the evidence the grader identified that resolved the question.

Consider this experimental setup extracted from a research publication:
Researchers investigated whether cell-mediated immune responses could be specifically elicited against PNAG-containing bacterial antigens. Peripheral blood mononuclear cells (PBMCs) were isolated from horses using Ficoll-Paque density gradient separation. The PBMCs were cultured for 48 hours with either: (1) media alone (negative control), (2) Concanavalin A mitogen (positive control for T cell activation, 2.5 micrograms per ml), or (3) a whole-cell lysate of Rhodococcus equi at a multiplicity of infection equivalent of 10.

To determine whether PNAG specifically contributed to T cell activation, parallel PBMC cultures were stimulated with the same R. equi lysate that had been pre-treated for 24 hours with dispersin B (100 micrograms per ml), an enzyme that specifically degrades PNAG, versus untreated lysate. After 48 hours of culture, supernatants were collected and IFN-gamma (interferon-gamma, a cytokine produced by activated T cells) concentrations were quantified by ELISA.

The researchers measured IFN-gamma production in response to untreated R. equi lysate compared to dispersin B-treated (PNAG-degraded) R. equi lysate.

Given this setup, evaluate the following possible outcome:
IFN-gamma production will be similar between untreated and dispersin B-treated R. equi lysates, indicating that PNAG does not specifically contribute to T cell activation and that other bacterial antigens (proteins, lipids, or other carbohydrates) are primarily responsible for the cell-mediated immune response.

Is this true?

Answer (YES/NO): NO